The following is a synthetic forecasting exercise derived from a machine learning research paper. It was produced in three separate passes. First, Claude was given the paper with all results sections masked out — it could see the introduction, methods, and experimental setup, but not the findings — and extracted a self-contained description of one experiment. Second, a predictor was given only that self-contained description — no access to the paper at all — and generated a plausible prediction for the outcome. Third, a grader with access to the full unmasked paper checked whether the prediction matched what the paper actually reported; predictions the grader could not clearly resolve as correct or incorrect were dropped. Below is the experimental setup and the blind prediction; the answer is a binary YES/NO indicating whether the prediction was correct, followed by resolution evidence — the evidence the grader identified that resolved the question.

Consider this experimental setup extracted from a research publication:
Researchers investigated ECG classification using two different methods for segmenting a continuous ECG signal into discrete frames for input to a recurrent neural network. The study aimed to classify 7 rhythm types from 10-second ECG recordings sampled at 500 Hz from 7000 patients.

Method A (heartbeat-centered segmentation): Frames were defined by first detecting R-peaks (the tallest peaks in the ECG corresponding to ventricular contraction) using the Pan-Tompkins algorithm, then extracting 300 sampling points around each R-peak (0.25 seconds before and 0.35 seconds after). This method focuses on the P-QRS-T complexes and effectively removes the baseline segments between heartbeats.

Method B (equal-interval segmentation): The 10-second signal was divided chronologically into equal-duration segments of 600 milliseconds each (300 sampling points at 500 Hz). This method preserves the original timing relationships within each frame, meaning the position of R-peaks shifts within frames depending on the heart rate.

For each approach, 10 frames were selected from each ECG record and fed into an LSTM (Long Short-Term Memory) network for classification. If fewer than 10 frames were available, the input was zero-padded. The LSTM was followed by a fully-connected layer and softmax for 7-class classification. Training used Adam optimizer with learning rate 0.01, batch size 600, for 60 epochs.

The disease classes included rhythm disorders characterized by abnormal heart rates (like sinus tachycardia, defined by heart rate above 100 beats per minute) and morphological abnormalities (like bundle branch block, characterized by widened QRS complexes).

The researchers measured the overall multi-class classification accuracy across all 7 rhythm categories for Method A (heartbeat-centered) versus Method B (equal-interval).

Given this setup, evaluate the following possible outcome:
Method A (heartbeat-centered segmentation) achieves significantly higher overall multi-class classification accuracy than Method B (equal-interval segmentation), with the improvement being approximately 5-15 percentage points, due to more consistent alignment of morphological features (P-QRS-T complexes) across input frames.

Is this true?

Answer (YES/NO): YES